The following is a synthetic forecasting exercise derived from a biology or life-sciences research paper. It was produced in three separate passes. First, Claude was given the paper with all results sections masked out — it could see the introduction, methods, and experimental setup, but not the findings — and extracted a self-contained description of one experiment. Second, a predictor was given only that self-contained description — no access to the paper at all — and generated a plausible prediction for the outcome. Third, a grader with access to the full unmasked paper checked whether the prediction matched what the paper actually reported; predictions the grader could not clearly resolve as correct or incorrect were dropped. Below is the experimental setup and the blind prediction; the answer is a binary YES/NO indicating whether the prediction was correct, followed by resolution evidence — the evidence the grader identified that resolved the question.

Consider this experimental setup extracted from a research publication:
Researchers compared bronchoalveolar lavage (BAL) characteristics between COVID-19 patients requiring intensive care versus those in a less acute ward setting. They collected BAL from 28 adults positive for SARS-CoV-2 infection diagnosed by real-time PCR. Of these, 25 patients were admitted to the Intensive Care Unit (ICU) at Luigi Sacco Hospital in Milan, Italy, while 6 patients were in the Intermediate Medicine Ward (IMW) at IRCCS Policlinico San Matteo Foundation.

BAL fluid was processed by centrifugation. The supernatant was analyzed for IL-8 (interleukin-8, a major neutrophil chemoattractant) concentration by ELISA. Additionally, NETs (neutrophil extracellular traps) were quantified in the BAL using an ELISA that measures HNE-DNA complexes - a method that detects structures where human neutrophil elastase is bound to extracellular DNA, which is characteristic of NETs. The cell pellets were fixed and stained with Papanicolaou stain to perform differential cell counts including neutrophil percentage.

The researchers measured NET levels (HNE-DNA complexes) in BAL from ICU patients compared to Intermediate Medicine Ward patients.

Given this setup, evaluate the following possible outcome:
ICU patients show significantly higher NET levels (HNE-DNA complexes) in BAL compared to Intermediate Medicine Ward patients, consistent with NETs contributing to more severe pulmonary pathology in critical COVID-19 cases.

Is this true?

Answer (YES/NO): YES